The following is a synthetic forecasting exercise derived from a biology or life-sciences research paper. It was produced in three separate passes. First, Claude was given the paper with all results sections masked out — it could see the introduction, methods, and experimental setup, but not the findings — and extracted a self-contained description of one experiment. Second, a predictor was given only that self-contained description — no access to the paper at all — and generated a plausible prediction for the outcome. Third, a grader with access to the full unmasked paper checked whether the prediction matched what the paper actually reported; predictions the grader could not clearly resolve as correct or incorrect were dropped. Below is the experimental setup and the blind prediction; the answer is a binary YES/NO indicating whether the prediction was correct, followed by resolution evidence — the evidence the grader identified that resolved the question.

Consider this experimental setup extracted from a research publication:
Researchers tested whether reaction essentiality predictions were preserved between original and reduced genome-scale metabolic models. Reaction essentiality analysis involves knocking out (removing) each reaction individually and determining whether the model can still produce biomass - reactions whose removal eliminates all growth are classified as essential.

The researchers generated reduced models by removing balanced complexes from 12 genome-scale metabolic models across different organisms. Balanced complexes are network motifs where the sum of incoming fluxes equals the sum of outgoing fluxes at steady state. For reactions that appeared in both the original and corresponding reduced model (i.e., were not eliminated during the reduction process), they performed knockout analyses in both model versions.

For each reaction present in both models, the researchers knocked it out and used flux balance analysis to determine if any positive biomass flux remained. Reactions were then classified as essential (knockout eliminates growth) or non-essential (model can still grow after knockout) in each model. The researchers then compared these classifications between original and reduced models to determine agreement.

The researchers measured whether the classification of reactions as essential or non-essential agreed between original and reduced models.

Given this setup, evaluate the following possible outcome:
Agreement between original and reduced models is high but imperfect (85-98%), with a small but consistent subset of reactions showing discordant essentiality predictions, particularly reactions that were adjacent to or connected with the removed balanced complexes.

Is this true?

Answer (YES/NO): NO